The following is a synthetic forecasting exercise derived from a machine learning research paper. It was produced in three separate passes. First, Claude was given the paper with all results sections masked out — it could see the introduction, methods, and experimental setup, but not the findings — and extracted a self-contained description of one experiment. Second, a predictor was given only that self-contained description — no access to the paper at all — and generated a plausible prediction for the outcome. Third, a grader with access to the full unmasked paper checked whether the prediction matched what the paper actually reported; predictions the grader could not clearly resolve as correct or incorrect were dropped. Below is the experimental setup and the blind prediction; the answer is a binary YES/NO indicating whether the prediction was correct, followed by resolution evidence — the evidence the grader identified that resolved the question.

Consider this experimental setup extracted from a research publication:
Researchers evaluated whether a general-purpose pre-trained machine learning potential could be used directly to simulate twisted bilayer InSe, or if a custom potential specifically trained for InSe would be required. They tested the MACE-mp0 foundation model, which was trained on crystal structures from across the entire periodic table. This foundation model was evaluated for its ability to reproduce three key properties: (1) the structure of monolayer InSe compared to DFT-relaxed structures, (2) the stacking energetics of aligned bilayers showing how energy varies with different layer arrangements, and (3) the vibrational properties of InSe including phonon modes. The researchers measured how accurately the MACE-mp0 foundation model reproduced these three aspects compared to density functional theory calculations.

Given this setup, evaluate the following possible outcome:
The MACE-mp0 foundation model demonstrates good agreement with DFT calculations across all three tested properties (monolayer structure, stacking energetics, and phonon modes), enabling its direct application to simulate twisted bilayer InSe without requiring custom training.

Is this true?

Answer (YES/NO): NO